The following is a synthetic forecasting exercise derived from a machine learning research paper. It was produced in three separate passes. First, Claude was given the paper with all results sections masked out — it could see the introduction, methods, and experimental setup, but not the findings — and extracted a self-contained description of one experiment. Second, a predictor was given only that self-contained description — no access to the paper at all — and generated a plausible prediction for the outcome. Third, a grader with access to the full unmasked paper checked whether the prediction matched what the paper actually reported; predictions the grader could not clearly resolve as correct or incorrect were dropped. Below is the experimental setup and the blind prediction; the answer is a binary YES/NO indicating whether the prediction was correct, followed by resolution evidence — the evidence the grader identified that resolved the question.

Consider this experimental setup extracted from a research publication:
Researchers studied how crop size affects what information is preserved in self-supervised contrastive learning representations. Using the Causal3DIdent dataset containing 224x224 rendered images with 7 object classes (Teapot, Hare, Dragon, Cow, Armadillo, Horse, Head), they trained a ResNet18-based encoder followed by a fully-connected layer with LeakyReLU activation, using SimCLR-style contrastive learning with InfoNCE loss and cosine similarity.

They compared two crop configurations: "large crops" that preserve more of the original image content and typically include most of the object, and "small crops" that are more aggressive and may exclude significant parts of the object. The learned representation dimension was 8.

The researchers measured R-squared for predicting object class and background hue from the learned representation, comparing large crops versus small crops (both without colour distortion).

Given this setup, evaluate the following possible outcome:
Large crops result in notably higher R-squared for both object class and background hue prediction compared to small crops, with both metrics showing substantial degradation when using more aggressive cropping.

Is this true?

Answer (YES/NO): NO